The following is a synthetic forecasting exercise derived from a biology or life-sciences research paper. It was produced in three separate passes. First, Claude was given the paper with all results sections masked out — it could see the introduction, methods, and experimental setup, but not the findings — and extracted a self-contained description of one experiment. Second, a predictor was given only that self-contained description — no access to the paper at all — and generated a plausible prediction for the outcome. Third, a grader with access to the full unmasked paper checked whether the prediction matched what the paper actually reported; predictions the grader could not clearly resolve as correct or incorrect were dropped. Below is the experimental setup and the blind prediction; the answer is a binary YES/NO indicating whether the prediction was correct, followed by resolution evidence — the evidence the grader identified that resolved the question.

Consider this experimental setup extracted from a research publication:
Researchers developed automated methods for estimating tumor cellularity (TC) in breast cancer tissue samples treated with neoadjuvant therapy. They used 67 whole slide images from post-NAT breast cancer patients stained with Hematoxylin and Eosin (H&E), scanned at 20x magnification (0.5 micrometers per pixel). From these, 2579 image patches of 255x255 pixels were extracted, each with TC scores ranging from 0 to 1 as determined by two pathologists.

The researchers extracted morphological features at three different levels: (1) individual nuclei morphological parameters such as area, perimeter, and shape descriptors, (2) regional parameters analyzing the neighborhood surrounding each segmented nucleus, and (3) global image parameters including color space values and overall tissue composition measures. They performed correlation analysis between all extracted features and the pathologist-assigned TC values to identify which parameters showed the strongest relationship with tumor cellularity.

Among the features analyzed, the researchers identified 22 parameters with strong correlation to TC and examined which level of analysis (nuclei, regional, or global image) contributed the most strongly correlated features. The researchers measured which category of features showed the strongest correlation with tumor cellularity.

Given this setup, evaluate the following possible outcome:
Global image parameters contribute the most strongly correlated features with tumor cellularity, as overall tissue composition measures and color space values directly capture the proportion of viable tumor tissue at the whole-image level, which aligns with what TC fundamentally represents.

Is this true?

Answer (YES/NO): YES